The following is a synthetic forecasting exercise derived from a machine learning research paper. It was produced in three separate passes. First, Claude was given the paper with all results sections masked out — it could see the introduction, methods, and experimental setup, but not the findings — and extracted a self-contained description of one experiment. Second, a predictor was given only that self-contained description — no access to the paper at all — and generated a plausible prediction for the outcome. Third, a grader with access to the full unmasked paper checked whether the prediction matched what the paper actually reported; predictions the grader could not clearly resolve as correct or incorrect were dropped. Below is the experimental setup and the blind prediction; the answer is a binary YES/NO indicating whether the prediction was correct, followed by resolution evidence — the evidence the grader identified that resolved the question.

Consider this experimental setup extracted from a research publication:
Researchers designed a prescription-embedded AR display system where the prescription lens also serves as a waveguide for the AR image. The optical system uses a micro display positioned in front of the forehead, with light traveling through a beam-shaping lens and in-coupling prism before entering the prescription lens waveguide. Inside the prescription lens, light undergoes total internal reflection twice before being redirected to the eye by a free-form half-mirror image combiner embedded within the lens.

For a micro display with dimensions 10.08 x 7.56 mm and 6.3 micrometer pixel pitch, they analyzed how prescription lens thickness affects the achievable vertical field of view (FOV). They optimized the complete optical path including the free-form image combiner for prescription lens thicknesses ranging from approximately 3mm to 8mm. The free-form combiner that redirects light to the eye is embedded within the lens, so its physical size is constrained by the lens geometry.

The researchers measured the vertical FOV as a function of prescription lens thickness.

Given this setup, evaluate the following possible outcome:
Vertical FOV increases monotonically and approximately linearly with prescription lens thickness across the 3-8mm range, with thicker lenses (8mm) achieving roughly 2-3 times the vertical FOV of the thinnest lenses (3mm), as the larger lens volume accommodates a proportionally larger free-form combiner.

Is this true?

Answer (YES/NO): YES